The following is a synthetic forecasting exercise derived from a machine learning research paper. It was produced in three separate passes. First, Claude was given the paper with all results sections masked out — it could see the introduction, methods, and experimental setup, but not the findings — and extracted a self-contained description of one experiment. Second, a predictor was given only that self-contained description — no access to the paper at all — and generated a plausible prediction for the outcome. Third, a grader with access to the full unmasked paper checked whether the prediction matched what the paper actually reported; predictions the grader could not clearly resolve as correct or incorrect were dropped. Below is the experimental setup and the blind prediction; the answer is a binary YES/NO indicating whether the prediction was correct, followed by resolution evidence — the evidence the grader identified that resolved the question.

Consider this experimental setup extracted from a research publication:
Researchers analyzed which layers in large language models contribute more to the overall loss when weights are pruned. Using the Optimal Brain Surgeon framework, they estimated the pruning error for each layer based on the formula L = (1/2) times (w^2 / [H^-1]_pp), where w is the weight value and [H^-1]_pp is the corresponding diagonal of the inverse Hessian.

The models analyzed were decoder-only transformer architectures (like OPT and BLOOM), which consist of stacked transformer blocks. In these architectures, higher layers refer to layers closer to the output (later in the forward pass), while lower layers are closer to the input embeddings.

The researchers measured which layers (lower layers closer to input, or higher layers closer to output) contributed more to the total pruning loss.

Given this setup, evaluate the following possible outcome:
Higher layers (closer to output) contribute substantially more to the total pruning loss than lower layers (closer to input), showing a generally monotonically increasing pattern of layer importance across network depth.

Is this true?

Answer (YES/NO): YES